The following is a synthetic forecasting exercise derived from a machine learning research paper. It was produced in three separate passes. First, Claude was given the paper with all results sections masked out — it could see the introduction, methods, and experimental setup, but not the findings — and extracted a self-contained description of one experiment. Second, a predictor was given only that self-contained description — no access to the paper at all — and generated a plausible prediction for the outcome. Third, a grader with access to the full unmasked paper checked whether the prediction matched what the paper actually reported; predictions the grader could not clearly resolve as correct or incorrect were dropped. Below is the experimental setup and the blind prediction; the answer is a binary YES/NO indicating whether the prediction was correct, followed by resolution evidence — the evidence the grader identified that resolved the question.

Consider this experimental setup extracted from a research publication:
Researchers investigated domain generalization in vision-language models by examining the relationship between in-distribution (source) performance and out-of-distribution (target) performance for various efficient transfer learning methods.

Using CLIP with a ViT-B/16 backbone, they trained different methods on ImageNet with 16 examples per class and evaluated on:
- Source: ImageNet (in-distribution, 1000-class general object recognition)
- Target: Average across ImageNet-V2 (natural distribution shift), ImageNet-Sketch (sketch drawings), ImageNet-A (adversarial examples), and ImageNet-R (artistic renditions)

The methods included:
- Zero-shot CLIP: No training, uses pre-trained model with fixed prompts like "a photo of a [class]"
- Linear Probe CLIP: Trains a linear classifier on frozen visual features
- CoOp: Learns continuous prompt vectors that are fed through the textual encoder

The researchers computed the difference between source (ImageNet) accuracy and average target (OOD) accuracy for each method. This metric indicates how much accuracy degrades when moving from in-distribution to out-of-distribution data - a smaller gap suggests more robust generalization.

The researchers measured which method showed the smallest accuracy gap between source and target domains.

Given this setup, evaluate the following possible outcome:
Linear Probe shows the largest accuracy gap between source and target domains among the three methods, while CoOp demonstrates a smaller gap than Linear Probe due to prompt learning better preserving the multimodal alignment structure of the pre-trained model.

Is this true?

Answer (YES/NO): YES